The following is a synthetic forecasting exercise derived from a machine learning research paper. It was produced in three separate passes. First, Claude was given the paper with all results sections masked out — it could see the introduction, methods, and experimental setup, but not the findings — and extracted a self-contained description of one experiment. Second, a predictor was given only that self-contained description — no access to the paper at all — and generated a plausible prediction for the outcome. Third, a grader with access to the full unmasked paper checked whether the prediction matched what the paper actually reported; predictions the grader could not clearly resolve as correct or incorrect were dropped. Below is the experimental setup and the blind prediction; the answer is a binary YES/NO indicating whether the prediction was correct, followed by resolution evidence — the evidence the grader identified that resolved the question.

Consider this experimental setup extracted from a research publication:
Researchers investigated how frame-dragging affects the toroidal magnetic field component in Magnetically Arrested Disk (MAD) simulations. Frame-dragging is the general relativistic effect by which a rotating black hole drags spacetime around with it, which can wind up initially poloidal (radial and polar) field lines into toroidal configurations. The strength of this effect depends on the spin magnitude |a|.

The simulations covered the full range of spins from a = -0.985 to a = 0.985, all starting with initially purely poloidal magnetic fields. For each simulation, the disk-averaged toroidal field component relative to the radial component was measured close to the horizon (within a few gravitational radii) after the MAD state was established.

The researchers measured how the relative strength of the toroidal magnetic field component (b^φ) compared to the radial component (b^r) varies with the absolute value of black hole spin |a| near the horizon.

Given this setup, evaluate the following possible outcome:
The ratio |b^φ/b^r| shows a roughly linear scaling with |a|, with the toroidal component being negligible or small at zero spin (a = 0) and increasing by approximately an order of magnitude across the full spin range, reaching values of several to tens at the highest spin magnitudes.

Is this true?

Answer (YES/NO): NO